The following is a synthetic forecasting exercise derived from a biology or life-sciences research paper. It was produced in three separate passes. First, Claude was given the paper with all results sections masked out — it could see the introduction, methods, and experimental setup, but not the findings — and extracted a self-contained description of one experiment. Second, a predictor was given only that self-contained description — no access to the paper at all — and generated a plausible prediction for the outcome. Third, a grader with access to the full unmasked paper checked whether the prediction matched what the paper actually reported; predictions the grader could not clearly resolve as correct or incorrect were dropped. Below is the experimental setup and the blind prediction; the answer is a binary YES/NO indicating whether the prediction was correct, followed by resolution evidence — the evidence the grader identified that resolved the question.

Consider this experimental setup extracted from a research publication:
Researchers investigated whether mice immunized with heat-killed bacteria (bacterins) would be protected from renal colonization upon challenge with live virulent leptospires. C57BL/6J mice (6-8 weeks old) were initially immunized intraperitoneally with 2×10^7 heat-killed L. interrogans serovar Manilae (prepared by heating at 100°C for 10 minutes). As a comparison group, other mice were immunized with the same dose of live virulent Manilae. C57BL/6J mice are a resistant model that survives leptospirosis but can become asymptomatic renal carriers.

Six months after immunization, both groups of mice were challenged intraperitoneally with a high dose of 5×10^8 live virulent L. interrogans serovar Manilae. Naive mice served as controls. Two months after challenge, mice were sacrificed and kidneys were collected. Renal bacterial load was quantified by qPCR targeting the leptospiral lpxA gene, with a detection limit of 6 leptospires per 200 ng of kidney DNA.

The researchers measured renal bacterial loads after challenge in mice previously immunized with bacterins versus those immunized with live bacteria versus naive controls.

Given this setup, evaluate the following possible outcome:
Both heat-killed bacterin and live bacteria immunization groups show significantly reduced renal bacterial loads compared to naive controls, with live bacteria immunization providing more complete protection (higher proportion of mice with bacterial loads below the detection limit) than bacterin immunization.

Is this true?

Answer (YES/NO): NO